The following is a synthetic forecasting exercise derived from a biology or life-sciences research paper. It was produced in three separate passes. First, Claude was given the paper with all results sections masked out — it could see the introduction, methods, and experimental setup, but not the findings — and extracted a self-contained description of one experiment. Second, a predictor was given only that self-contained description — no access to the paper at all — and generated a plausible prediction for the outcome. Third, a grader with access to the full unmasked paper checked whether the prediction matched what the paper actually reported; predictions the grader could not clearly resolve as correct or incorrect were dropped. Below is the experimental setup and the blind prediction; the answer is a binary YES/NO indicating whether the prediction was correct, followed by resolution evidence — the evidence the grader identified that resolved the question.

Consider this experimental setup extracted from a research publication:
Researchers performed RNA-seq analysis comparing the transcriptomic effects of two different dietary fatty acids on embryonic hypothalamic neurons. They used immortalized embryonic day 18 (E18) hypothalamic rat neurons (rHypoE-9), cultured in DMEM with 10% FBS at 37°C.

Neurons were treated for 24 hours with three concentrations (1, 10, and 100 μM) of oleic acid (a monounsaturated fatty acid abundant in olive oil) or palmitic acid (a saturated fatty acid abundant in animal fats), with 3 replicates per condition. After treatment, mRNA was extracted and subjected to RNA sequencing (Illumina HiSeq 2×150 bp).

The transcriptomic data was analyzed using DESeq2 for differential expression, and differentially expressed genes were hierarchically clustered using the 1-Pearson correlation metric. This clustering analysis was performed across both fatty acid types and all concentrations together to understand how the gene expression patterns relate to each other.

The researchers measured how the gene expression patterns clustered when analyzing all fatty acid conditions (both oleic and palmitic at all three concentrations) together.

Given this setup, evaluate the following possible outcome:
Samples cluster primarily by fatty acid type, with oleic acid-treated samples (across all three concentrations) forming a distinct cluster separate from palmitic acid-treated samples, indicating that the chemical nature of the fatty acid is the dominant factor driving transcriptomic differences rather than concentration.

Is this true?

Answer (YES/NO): NO